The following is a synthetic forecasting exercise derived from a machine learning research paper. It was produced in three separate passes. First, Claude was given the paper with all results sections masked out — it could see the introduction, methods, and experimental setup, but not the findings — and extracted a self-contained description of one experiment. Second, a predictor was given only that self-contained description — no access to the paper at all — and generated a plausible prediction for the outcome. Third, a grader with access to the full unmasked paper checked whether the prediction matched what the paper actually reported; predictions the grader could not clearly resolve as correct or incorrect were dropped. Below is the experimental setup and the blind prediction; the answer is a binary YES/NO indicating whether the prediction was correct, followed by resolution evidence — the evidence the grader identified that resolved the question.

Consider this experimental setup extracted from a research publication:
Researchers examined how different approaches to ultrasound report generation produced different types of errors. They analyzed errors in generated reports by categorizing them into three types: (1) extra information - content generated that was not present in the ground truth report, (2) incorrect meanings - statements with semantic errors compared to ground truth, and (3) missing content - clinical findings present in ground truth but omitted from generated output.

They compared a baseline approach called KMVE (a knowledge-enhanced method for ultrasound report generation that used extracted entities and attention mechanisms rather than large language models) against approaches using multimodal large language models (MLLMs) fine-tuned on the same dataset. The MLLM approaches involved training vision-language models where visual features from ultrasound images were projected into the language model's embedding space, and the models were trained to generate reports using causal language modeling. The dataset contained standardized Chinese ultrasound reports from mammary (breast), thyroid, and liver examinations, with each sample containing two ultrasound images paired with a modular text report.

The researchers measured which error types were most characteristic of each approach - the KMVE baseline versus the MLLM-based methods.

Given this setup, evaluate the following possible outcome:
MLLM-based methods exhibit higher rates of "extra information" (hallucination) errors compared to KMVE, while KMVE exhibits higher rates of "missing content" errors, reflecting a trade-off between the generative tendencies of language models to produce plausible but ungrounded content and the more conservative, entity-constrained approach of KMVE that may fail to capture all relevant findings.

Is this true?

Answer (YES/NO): YES